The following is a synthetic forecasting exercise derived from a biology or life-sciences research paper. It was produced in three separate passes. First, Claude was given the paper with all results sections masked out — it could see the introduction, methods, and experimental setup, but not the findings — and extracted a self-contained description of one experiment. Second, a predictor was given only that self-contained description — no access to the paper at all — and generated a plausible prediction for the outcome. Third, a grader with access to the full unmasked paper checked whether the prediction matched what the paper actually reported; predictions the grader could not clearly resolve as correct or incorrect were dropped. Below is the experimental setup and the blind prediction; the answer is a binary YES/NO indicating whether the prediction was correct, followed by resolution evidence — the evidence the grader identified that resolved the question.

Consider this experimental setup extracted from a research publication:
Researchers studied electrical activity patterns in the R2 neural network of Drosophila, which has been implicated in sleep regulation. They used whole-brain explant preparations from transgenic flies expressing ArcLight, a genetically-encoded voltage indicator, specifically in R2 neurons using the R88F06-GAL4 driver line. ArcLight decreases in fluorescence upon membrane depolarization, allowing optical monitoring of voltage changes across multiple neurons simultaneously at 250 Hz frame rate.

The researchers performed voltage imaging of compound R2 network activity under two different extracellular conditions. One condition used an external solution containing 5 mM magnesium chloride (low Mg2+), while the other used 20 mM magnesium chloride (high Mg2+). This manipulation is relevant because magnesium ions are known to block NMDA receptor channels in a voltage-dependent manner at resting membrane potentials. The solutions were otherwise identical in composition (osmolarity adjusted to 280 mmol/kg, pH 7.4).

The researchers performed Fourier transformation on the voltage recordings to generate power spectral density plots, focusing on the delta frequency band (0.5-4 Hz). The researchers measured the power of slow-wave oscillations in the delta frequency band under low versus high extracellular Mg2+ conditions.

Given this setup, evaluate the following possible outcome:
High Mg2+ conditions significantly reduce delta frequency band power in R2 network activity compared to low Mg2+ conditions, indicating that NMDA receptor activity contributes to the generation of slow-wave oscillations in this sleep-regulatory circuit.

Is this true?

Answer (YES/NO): YES